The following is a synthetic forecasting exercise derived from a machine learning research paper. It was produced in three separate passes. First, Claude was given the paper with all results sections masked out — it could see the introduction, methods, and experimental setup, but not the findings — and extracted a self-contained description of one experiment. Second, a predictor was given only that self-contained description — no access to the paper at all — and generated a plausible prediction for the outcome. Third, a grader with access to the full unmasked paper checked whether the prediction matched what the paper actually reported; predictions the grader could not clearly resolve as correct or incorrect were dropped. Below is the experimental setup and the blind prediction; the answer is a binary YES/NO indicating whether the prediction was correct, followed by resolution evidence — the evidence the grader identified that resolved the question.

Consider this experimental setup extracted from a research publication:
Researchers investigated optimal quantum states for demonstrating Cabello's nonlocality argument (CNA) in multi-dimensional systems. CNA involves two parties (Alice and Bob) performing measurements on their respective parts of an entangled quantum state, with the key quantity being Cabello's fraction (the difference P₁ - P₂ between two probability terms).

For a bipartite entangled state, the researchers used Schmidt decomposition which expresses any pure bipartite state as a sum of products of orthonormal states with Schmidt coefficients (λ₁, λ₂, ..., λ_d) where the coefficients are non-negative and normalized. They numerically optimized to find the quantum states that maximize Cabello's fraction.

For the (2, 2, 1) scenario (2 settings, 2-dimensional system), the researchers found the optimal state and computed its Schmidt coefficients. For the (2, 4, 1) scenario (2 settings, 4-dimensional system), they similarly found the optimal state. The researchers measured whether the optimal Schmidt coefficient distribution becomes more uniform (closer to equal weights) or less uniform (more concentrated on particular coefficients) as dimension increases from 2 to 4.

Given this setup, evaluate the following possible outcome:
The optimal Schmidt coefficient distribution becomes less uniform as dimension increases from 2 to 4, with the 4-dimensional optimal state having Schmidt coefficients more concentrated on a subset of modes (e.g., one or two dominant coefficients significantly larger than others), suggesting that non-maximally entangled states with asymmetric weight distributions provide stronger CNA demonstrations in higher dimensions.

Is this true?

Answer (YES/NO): YES